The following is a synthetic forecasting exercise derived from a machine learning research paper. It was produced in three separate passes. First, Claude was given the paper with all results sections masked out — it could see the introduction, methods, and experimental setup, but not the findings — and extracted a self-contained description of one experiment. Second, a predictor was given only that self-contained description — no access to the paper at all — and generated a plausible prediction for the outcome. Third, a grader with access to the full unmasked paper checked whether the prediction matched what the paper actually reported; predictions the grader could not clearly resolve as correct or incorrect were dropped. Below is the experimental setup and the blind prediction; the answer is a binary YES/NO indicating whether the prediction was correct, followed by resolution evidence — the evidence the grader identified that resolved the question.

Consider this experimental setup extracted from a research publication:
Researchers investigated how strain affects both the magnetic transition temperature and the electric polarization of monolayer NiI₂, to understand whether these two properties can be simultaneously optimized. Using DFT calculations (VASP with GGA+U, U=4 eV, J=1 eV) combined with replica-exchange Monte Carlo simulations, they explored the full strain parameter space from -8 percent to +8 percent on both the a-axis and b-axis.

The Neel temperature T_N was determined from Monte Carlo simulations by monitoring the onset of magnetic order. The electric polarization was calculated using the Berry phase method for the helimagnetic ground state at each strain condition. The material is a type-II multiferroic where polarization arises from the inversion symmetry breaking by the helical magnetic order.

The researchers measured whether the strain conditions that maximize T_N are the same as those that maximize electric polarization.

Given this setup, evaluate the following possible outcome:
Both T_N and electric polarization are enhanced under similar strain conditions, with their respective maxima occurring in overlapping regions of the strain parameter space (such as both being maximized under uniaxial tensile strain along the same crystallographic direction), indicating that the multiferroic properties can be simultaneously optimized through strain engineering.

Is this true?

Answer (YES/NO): NO